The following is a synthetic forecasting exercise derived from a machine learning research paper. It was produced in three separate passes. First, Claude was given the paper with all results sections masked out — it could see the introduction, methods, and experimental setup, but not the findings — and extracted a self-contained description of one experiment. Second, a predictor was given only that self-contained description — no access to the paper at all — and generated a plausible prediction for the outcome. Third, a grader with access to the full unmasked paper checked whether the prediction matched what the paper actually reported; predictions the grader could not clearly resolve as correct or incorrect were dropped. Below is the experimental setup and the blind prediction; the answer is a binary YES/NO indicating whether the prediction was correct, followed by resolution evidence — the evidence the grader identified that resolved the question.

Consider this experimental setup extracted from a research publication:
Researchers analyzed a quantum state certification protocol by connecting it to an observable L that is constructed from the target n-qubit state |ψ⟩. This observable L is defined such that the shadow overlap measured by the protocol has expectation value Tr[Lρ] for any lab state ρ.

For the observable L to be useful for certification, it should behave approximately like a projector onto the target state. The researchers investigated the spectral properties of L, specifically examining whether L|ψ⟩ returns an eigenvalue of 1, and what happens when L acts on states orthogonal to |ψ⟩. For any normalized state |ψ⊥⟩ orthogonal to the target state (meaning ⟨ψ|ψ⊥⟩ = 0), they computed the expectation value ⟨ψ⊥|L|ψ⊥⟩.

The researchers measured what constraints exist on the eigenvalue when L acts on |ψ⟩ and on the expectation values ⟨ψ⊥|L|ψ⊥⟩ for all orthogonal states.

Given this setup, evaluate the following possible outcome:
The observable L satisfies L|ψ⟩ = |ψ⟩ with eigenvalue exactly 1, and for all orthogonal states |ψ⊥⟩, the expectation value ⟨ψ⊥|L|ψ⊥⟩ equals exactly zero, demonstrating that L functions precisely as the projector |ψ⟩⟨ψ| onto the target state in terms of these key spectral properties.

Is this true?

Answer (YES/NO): NO